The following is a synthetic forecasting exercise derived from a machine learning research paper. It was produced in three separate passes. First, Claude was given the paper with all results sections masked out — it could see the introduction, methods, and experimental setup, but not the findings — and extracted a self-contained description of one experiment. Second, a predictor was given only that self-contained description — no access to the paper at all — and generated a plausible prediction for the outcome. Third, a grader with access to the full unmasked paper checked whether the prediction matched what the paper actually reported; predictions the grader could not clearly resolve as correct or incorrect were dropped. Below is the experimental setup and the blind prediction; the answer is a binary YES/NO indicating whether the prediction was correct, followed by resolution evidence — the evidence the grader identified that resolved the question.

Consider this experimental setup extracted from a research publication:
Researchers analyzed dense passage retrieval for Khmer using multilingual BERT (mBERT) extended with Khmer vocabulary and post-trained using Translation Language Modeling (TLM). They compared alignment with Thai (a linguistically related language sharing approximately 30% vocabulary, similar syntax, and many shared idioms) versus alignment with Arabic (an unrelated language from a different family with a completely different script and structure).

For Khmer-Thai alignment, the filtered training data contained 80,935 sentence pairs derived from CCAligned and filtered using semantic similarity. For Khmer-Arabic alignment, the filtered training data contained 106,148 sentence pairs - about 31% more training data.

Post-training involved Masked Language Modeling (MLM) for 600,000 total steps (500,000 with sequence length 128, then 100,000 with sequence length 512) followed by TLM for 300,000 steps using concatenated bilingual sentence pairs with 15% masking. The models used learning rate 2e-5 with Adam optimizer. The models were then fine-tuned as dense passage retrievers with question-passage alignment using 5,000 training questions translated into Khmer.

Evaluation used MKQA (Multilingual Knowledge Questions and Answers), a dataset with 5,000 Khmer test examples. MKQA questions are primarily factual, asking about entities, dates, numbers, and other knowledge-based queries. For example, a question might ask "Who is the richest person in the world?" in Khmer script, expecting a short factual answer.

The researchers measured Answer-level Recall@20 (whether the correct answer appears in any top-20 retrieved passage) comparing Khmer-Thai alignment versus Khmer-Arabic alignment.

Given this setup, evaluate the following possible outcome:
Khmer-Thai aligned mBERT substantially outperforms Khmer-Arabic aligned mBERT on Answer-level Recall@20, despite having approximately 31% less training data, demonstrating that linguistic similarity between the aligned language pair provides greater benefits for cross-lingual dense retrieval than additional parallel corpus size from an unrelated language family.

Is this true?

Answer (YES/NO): NO